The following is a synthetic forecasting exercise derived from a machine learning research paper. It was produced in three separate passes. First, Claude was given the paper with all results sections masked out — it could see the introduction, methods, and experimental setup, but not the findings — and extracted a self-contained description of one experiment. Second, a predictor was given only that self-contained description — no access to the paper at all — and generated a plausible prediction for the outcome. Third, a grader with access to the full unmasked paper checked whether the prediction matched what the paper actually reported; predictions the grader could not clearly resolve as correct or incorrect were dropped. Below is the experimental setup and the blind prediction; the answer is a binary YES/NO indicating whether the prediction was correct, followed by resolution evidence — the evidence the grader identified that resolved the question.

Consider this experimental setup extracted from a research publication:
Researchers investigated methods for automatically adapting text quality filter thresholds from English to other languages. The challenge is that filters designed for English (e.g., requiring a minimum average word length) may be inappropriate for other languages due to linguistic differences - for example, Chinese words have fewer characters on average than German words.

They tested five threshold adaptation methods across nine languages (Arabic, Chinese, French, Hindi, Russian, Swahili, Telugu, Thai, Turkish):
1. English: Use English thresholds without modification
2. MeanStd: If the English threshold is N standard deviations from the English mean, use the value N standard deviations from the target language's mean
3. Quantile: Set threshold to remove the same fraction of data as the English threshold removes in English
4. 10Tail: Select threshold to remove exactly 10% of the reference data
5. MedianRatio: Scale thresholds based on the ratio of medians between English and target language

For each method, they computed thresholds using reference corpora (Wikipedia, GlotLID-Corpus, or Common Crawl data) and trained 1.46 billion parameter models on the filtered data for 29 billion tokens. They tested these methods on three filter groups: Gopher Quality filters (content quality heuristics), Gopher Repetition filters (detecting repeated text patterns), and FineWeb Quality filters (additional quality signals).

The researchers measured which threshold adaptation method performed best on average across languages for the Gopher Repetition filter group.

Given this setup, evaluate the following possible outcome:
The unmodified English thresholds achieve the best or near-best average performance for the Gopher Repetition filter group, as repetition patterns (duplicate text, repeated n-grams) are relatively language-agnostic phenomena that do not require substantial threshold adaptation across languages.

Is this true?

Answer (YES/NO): NO